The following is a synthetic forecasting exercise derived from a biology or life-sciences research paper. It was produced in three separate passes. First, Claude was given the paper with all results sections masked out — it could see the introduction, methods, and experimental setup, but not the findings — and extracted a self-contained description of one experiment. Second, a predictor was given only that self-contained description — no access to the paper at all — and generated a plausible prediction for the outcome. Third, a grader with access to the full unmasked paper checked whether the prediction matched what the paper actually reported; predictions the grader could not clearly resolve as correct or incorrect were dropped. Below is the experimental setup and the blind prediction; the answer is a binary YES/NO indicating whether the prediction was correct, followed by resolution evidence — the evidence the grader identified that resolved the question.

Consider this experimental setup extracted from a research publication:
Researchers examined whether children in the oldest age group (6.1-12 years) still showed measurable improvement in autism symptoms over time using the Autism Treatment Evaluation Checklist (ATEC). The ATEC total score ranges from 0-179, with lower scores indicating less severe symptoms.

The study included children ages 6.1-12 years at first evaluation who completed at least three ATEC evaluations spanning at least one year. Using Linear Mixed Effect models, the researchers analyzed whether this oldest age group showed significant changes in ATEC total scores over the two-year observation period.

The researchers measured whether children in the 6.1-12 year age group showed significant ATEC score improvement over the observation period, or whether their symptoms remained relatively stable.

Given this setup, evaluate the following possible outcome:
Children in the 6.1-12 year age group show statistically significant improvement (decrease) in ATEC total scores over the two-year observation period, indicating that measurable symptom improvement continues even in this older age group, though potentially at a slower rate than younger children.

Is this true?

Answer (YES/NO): YES